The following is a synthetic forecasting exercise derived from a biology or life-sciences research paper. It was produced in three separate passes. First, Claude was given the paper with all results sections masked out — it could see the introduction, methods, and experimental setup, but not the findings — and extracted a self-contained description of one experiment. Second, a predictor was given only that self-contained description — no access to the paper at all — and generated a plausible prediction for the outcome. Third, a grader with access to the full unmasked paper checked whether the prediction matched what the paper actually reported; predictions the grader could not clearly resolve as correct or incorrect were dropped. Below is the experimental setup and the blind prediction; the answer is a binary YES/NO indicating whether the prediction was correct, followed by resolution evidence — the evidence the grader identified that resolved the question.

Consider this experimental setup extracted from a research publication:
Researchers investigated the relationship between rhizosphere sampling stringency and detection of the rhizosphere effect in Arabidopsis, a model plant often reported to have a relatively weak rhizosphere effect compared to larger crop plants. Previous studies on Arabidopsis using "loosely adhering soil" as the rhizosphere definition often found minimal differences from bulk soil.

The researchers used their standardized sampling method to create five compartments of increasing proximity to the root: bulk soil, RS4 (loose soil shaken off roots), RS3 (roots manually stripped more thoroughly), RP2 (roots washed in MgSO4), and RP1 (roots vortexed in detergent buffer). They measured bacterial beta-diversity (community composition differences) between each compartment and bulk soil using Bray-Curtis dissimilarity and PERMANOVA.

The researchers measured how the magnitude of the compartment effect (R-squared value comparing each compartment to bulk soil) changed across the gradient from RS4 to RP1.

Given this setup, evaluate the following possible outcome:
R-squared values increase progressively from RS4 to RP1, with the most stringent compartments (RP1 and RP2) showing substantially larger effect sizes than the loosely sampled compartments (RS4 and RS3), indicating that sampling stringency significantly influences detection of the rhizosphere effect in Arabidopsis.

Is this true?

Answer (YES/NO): YES